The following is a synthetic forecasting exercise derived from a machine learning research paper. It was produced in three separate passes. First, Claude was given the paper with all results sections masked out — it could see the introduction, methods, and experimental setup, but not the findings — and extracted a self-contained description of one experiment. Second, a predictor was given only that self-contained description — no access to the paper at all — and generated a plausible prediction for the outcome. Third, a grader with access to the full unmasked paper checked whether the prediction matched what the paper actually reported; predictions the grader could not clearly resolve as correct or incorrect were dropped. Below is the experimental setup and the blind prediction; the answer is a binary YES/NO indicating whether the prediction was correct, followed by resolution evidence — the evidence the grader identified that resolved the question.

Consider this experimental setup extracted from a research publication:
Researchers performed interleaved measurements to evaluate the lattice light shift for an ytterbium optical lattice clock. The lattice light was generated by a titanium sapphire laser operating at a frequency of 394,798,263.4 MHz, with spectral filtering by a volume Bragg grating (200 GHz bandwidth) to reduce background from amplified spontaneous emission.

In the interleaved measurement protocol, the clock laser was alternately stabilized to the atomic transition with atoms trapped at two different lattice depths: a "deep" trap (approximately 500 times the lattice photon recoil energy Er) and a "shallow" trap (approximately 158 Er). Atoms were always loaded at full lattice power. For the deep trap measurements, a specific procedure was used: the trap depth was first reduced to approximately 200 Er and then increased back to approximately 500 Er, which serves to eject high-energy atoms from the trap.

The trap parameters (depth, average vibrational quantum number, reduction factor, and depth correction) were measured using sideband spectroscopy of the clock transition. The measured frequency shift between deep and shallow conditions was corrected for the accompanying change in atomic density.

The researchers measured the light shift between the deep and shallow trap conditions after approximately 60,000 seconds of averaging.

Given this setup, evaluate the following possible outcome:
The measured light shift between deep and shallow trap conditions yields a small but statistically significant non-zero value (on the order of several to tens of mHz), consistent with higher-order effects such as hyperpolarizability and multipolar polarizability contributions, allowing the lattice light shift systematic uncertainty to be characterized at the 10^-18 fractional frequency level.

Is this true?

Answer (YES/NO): NO